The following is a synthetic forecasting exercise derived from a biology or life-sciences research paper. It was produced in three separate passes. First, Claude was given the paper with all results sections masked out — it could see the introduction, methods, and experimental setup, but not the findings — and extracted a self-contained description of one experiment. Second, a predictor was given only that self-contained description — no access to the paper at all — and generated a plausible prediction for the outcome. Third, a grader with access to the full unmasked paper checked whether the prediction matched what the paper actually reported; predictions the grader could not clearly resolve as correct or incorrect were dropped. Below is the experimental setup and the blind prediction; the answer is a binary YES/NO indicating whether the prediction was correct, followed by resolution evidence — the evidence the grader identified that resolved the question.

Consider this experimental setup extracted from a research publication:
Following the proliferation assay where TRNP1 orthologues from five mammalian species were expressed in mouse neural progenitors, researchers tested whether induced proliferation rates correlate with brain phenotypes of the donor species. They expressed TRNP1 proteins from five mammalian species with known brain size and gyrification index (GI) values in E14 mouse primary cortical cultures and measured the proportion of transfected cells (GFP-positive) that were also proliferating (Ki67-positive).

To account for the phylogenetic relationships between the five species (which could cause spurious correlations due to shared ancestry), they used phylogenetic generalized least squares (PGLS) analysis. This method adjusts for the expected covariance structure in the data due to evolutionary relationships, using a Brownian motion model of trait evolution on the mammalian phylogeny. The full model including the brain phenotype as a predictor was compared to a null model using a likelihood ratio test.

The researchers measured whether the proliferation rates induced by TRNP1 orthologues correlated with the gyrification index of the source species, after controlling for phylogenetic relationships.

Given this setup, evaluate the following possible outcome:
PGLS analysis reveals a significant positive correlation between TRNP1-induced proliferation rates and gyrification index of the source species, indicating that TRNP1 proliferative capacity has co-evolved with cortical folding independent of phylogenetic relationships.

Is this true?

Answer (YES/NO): YES